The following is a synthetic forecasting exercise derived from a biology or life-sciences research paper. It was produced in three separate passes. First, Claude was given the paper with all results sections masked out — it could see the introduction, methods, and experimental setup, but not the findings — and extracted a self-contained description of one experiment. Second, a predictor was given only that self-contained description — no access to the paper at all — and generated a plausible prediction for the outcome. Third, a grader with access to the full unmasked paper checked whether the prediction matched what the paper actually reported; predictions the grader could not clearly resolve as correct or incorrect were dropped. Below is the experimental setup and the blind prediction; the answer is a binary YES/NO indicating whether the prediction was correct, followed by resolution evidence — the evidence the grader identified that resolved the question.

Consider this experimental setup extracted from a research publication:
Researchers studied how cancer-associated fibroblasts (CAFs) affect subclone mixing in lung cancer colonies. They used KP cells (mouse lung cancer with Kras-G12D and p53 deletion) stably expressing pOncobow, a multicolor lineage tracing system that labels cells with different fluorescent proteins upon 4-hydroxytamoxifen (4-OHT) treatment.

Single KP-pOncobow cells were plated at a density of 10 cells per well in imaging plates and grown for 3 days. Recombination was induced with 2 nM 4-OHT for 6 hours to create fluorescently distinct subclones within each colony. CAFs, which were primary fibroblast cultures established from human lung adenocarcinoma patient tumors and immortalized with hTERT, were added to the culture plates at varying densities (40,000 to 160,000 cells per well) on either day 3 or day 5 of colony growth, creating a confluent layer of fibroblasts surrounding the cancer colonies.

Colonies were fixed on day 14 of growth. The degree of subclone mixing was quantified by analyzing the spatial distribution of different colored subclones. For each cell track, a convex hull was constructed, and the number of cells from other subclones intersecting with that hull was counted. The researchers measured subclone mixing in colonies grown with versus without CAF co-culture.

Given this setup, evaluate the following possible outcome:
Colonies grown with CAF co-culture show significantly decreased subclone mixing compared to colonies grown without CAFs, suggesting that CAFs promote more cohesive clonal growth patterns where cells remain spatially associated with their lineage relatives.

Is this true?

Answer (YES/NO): NO